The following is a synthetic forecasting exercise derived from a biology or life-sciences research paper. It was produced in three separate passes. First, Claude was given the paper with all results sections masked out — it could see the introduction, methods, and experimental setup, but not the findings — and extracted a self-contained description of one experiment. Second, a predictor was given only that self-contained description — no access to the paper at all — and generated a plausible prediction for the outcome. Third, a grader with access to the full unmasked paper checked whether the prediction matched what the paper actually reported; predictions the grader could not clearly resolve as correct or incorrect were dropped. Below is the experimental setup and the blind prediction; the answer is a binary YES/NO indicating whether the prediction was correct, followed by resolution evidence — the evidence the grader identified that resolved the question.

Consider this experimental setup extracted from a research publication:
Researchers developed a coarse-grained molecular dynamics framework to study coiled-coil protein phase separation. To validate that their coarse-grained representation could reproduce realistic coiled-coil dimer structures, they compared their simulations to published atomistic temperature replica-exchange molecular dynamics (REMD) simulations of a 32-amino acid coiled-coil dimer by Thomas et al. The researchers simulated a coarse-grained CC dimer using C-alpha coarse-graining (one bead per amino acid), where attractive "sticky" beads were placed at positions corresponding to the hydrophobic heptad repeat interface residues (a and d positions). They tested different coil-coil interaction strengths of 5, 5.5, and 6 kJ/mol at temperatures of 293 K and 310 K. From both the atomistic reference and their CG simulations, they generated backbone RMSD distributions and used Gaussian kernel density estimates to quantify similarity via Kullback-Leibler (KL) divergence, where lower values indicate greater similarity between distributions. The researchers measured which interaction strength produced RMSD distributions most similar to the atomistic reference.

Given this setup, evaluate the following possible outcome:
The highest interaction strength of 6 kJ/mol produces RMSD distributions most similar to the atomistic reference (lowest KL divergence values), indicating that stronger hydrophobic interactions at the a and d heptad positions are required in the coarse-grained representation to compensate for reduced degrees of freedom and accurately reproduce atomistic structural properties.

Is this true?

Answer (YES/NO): NO